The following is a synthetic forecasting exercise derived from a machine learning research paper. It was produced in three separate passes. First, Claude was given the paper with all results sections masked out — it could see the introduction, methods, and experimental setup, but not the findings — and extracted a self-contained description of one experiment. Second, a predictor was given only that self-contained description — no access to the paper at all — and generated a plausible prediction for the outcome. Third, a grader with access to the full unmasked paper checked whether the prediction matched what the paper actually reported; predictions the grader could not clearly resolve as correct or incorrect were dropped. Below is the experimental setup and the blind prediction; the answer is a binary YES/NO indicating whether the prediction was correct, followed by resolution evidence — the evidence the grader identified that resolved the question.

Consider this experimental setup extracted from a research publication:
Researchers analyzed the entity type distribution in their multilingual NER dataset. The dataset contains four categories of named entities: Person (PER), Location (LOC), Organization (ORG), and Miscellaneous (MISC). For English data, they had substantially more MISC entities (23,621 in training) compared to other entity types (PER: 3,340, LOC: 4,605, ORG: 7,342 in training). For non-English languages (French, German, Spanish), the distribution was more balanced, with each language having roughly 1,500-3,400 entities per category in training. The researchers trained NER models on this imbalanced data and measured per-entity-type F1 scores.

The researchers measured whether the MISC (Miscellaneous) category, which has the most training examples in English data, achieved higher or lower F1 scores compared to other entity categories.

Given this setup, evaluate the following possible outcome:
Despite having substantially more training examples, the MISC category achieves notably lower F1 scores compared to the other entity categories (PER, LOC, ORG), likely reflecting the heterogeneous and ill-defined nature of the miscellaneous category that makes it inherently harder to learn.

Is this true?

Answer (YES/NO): NO